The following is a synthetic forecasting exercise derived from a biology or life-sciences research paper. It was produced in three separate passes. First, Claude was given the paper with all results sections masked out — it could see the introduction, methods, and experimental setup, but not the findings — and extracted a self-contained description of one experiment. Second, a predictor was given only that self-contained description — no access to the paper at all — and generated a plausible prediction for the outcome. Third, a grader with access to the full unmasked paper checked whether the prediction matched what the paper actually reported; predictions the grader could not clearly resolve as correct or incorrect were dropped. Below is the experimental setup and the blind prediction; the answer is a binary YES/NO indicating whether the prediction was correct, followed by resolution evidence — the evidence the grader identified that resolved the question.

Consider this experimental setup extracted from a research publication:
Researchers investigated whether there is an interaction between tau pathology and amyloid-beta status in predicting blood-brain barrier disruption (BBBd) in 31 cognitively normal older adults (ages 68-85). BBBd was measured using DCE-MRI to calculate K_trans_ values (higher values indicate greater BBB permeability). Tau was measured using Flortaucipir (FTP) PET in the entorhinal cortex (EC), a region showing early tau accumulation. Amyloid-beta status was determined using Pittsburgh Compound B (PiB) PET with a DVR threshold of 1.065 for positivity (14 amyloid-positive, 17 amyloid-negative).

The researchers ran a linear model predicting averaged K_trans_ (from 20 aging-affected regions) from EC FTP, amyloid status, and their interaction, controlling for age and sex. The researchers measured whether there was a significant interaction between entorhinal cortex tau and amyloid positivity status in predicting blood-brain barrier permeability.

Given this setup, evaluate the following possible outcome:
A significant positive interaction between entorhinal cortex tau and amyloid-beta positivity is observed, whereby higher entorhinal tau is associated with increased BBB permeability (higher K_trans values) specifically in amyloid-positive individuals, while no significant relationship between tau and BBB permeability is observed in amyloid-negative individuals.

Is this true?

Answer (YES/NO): NO